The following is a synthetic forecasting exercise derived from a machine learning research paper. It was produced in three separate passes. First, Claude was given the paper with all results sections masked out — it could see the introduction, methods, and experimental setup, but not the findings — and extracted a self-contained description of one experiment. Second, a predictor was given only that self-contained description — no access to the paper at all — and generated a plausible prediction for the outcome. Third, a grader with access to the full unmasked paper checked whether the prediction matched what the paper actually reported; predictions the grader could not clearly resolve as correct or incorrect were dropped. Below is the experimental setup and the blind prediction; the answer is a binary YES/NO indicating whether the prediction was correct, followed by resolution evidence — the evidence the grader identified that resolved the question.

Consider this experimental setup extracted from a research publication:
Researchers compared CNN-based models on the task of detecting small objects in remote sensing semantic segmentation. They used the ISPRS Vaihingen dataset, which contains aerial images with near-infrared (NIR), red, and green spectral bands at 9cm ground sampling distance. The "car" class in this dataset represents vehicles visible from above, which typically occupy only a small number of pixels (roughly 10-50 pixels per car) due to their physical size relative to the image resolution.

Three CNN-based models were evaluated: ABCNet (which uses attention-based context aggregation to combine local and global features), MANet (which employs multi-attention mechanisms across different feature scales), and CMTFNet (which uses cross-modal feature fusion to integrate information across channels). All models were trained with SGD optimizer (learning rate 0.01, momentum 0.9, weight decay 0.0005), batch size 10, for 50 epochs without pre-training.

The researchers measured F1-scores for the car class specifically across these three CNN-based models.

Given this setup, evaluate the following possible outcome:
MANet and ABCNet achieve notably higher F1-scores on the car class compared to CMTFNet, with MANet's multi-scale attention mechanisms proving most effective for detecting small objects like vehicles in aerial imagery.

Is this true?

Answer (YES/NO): NO